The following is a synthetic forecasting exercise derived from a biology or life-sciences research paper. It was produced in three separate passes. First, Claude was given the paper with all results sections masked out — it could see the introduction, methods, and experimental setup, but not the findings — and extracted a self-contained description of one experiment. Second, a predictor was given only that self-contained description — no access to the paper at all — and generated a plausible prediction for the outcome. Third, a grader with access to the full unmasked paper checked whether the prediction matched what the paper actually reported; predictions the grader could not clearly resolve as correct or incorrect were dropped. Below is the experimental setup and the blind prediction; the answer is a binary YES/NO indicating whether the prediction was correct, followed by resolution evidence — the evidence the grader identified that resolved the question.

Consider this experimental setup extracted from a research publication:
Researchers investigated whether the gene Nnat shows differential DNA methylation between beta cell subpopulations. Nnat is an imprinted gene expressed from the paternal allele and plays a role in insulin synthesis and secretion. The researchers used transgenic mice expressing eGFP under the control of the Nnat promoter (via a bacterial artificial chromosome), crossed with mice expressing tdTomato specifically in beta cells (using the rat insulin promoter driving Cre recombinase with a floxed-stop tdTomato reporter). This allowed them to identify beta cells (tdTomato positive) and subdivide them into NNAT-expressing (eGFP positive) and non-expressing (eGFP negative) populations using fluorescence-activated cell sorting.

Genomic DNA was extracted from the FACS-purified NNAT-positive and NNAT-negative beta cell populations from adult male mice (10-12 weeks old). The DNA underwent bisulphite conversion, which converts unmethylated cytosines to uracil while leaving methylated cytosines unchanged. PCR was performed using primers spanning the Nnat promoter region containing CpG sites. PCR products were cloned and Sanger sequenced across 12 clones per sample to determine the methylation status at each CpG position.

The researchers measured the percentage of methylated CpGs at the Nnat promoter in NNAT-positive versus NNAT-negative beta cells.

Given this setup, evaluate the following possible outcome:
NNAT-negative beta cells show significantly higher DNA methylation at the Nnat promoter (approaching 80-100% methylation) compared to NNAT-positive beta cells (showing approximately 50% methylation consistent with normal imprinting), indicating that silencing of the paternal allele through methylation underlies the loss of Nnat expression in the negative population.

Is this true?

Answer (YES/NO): NO